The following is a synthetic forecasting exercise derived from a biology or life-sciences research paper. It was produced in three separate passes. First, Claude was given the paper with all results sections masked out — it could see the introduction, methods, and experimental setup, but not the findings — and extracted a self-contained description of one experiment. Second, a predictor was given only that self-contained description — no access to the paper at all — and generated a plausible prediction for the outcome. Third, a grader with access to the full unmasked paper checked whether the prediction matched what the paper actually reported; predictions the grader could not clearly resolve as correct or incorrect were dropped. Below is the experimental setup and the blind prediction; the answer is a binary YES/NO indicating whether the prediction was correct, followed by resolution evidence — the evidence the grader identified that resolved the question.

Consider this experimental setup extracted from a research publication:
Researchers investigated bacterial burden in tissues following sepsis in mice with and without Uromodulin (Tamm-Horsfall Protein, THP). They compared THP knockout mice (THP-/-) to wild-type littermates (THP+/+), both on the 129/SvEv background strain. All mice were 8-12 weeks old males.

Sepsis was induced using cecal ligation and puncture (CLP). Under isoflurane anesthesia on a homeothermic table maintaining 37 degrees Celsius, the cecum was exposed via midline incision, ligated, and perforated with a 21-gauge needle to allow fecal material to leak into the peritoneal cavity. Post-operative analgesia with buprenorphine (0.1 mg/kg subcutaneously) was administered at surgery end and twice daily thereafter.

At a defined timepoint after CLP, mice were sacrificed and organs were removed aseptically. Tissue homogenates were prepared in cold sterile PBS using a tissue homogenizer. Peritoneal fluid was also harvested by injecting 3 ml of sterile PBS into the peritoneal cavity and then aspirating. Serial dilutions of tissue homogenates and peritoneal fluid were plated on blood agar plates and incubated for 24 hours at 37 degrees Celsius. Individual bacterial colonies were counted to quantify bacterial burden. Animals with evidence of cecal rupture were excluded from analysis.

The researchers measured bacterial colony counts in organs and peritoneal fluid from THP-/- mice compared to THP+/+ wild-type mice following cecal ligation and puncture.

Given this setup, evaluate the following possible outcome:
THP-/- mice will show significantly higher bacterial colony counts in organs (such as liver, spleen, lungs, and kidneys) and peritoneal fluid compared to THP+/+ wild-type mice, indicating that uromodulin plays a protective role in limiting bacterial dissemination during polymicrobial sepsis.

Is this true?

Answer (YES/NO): YES